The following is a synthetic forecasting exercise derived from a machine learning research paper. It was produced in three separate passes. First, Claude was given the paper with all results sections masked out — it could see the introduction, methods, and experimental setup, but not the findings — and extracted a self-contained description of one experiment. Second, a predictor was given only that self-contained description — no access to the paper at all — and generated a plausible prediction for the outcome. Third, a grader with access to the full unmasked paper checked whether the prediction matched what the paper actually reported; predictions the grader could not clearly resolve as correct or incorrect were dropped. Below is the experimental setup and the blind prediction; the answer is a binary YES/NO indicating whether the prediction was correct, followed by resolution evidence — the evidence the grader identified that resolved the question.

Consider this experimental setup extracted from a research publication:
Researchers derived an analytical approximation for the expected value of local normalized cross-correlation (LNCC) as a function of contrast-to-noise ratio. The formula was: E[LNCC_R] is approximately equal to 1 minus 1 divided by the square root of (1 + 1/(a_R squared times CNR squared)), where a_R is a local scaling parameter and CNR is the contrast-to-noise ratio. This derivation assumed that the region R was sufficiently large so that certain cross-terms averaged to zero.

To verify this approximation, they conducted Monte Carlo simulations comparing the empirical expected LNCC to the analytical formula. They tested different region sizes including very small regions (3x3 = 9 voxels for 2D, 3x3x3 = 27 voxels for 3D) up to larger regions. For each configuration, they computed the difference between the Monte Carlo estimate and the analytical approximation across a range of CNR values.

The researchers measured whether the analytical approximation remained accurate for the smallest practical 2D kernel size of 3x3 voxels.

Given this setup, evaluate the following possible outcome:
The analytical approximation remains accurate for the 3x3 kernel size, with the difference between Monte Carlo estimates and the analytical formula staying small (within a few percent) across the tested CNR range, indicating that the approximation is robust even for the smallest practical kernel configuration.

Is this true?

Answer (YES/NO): YES